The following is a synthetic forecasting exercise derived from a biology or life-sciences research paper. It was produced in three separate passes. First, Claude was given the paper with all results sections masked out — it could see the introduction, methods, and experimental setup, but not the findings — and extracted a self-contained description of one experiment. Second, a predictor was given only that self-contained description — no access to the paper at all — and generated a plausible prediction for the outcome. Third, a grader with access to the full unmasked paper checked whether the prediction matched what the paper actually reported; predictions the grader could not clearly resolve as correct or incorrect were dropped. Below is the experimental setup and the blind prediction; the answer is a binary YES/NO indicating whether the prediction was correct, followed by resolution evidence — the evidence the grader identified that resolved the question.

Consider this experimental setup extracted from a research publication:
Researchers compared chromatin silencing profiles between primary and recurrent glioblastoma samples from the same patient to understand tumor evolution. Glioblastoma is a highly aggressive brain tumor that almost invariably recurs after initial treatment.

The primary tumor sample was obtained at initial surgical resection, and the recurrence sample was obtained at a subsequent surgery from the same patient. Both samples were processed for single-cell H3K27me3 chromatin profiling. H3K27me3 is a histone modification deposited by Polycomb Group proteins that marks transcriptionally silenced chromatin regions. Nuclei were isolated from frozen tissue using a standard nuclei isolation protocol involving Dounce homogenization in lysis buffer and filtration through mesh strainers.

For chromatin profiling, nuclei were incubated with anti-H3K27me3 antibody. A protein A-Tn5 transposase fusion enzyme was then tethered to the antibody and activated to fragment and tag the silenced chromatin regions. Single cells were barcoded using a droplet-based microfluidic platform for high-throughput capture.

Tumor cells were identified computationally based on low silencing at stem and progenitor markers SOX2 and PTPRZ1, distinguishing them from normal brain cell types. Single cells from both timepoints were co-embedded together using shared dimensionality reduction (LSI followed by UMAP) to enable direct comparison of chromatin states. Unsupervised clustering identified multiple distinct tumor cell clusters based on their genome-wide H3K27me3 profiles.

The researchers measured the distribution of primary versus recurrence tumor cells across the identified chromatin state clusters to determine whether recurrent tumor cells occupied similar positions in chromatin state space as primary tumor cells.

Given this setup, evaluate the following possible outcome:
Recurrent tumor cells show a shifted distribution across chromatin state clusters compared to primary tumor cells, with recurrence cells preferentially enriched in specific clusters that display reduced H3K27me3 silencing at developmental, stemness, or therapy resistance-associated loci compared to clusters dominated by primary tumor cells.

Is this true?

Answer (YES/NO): YES